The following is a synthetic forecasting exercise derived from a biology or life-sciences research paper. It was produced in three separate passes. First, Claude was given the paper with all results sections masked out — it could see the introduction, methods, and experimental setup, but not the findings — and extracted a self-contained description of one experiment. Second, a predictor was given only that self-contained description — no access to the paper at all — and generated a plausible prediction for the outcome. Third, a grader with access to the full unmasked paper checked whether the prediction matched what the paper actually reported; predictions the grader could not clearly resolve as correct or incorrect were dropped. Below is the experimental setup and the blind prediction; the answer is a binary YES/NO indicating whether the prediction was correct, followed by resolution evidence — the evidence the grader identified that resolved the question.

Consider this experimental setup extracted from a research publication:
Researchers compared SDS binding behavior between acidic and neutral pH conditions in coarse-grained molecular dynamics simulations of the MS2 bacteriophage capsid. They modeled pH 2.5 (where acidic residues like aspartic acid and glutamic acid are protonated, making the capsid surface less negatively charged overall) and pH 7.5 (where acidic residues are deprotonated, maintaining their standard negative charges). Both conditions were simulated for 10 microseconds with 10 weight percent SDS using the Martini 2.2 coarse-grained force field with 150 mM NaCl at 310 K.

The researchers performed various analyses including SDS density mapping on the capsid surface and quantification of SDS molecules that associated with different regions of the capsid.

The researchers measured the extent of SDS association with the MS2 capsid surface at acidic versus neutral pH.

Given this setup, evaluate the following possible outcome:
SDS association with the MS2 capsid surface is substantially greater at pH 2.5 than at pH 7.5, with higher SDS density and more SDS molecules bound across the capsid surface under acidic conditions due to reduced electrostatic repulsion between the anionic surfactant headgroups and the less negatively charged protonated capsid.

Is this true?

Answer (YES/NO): NO